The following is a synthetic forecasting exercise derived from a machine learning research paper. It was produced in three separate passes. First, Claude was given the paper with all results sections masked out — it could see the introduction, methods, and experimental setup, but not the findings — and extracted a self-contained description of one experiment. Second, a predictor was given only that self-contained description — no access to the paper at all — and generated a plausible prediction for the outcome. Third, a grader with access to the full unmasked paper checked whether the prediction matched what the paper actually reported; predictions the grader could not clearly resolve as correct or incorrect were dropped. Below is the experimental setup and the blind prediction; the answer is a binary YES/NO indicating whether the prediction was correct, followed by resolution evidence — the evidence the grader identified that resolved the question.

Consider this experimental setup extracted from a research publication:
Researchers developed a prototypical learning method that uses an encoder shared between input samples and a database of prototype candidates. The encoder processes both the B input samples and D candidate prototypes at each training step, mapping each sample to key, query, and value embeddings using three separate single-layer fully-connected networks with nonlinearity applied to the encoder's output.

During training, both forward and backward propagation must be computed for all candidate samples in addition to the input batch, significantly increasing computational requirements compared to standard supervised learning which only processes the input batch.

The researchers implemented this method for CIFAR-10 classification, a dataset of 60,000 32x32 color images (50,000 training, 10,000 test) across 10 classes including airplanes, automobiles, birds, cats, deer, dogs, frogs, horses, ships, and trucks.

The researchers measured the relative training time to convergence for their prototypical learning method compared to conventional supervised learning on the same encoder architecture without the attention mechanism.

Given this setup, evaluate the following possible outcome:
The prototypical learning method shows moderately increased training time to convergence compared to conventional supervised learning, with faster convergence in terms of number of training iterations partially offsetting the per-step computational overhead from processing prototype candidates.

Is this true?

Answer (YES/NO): NO